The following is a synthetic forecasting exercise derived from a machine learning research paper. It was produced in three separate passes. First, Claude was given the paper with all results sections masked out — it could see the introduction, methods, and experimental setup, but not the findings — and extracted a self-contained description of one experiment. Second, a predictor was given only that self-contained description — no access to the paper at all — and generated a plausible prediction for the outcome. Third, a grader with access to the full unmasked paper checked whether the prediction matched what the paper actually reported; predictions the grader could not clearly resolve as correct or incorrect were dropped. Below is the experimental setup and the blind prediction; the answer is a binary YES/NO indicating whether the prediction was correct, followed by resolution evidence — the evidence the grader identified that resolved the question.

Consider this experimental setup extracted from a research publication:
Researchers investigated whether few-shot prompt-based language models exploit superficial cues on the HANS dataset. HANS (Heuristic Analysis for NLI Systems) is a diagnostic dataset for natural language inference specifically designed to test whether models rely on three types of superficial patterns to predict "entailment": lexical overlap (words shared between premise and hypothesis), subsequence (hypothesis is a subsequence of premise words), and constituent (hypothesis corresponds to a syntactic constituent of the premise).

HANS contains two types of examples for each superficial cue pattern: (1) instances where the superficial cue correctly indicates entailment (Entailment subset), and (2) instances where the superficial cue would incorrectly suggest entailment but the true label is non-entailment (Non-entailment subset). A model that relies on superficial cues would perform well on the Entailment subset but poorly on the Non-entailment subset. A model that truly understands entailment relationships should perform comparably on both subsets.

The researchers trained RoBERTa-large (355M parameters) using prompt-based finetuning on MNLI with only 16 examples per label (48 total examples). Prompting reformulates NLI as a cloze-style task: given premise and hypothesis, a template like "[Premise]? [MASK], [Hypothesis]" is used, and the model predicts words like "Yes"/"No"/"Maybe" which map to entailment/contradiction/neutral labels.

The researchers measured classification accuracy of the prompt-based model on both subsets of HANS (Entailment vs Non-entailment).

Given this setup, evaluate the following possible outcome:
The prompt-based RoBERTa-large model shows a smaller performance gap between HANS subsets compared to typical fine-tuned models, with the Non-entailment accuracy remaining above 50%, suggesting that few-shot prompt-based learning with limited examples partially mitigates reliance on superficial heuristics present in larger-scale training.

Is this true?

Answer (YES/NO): NO